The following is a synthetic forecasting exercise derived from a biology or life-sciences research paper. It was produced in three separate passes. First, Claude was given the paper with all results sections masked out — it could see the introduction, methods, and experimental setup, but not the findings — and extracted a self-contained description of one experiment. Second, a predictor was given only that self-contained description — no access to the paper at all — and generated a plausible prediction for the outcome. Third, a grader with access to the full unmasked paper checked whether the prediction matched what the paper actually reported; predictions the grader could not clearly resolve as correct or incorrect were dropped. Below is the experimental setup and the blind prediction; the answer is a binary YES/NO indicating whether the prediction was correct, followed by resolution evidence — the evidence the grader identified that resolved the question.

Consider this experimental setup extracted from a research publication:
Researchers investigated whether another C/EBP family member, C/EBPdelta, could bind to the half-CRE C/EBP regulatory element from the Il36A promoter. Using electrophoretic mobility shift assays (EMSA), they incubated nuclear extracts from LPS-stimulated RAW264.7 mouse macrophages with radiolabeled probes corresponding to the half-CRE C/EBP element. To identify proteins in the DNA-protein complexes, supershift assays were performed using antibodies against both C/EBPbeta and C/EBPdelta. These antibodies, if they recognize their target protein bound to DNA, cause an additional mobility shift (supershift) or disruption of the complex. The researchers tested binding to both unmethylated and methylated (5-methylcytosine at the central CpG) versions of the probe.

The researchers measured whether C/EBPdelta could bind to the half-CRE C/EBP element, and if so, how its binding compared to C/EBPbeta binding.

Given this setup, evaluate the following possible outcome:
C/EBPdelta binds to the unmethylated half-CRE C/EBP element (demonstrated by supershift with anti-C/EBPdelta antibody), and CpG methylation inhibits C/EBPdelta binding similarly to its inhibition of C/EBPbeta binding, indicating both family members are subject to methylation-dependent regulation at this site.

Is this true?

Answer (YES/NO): NO